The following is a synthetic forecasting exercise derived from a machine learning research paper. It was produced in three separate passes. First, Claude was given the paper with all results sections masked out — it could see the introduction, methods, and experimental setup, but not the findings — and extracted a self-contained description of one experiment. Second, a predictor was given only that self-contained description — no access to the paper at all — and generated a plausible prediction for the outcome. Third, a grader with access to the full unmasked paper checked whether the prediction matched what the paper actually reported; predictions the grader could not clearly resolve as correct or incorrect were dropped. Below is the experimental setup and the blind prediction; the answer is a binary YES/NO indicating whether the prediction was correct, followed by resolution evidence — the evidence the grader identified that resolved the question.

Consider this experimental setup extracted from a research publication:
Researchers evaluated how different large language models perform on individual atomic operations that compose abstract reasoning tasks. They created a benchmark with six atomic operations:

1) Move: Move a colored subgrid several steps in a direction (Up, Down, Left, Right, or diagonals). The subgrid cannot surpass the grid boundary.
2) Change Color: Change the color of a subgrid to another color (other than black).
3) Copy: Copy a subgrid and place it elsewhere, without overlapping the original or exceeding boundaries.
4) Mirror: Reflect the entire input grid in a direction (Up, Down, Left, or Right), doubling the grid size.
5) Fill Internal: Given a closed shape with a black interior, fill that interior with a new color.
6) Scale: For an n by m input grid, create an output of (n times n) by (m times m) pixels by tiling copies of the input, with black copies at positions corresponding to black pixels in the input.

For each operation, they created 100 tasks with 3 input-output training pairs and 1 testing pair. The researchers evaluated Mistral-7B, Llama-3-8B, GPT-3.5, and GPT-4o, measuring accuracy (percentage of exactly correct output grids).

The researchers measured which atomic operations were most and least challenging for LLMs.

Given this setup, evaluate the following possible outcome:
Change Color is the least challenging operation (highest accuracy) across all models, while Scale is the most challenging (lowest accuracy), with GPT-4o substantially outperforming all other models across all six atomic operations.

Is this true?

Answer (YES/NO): NO